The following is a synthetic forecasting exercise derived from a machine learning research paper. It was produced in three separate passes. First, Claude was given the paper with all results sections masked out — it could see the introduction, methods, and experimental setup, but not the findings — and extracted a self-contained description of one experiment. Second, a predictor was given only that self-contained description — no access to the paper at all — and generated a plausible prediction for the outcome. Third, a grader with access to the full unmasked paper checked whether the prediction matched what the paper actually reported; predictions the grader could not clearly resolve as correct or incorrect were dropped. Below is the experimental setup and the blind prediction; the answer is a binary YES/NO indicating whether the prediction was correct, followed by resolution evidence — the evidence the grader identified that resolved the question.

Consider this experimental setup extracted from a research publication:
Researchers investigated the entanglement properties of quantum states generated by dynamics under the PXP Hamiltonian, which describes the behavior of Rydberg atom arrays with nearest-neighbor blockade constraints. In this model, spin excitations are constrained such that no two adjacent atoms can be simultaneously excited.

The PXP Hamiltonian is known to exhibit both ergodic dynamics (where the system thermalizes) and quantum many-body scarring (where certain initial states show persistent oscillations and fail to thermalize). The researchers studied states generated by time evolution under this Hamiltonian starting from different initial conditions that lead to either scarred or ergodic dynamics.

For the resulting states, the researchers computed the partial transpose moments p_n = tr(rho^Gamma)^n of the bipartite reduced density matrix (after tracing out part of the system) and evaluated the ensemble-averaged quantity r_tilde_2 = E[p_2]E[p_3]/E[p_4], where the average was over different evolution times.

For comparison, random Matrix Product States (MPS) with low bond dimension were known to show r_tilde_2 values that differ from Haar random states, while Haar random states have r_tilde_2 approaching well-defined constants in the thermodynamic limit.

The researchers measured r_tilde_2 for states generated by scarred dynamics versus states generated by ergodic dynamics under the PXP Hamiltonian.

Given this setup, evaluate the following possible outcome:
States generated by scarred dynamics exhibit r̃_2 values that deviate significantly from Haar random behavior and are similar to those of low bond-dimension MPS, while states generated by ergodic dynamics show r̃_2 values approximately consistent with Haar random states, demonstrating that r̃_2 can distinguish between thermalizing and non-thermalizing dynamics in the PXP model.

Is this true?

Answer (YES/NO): YES